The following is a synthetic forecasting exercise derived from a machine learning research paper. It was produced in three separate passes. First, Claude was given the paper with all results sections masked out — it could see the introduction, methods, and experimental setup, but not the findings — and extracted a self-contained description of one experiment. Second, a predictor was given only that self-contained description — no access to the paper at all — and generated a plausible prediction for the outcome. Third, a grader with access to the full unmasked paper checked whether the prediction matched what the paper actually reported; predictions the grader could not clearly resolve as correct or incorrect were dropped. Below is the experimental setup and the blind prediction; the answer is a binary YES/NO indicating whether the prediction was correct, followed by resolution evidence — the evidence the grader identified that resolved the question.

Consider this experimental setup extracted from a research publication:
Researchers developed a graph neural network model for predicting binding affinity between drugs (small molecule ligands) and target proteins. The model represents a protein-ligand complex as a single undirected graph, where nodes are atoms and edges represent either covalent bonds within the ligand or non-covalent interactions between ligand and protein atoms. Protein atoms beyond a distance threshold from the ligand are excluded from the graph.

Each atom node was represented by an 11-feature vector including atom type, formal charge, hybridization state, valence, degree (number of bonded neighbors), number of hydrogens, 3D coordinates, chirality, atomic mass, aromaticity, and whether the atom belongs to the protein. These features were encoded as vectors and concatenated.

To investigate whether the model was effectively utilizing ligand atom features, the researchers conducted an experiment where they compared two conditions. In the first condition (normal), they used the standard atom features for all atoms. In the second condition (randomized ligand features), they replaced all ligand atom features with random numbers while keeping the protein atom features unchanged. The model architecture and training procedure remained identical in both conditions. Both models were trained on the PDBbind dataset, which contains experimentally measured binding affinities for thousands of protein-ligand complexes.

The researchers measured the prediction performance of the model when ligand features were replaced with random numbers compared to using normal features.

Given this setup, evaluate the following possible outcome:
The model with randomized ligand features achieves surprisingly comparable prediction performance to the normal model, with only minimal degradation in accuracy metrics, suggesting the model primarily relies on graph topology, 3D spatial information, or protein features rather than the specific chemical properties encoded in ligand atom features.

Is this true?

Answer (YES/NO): YES